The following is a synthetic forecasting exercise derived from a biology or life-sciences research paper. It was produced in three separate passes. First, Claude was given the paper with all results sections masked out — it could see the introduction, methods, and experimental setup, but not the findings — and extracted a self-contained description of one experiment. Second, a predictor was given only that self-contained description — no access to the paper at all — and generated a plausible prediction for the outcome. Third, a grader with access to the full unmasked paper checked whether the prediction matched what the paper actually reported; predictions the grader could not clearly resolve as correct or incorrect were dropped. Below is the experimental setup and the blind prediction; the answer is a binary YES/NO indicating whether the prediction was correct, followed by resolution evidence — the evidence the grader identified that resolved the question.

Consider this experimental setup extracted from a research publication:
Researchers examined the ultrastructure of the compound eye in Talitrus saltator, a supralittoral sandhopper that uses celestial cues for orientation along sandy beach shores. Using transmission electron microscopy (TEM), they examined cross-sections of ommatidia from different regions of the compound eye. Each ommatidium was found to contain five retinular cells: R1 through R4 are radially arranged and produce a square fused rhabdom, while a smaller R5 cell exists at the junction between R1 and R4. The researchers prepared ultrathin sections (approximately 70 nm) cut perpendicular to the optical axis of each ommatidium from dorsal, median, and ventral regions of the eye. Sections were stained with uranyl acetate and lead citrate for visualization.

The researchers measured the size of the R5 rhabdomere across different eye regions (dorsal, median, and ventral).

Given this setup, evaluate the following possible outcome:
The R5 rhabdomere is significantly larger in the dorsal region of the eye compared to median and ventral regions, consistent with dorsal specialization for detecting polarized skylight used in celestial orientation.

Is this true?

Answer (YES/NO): NO